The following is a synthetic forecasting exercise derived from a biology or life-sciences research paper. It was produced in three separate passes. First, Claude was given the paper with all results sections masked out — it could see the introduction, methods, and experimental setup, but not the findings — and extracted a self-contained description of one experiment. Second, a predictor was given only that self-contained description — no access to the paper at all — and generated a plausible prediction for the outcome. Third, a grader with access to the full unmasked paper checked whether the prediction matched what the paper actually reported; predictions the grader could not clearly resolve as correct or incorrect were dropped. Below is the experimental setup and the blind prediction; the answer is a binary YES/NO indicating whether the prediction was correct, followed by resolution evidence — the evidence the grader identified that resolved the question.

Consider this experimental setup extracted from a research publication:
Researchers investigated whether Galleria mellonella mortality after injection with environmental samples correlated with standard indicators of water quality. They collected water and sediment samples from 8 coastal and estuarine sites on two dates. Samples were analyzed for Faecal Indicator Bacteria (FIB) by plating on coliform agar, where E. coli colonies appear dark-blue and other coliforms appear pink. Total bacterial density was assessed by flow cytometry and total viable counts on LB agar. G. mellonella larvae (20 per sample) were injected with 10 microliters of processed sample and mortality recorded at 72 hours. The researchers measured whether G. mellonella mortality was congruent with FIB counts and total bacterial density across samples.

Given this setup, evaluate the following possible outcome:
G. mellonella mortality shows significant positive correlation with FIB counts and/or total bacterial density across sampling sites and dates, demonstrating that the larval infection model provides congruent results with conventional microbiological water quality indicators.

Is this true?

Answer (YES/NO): NO